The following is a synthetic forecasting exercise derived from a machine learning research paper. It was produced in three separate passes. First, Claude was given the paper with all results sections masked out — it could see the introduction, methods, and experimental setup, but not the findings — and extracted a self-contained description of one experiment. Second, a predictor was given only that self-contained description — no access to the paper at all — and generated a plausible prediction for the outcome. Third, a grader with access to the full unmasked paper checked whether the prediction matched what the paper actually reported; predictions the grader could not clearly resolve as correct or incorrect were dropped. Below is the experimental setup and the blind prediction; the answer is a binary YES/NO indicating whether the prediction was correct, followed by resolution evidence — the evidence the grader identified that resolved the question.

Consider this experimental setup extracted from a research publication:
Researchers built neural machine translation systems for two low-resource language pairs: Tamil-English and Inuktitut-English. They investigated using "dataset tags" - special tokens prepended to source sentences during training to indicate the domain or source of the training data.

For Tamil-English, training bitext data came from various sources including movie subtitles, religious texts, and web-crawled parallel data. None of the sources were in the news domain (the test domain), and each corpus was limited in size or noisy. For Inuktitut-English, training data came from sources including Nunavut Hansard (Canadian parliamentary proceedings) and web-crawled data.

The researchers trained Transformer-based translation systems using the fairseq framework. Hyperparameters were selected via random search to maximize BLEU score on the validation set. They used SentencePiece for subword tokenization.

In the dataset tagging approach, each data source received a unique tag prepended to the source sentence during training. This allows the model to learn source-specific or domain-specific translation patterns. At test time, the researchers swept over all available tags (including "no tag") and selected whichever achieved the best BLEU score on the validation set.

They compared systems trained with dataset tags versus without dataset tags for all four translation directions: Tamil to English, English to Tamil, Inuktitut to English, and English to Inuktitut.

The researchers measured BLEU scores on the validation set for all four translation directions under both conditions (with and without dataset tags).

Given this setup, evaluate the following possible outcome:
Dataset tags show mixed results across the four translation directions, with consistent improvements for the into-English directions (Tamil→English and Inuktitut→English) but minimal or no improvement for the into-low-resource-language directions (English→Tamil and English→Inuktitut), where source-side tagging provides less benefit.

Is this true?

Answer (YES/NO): NO